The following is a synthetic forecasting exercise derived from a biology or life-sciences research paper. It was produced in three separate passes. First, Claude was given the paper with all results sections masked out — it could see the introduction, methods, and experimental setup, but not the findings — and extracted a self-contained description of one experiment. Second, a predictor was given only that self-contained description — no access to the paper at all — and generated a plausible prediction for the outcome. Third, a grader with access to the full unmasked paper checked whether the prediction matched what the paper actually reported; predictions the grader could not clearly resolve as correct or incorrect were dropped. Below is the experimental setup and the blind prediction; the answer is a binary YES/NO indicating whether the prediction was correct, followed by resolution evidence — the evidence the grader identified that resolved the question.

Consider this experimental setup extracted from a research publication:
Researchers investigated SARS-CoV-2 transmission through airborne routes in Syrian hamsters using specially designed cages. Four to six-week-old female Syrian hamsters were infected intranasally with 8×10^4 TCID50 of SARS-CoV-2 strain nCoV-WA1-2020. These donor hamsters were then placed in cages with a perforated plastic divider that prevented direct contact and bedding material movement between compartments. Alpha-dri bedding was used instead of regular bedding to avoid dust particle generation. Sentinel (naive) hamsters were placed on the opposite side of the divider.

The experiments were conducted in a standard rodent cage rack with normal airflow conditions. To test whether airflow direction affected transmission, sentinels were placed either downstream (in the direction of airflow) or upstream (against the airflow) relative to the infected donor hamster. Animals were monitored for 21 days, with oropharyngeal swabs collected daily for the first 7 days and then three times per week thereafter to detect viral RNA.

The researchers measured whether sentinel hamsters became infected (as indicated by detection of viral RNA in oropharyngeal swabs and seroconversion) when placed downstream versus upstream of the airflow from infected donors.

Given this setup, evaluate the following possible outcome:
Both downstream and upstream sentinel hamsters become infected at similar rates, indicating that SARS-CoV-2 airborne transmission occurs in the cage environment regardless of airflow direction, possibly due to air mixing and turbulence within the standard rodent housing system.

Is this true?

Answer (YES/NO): NO